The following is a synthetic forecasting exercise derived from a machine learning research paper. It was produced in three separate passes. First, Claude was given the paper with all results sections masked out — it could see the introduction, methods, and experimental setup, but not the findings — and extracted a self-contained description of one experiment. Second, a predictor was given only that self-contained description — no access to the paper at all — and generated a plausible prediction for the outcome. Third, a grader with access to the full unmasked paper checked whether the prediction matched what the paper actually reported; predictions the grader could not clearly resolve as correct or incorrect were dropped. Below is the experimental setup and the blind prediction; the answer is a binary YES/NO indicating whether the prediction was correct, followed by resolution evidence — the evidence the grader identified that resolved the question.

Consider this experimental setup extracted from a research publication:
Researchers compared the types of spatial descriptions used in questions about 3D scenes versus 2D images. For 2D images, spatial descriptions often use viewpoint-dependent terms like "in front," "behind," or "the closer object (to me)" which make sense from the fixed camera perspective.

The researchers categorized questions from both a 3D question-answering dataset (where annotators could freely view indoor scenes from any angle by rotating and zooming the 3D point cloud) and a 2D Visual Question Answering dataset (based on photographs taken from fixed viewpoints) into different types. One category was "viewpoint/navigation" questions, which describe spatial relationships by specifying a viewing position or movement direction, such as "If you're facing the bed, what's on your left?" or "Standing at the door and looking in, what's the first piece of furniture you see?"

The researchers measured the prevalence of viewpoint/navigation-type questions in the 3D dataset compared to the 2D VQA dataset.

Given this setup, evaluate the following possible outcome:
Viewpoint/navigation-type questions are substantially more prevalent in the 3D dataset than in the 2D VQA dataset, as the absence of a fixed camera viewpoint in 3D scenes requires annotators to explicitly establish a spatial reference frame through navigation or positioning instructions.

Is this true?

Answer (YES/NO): YES